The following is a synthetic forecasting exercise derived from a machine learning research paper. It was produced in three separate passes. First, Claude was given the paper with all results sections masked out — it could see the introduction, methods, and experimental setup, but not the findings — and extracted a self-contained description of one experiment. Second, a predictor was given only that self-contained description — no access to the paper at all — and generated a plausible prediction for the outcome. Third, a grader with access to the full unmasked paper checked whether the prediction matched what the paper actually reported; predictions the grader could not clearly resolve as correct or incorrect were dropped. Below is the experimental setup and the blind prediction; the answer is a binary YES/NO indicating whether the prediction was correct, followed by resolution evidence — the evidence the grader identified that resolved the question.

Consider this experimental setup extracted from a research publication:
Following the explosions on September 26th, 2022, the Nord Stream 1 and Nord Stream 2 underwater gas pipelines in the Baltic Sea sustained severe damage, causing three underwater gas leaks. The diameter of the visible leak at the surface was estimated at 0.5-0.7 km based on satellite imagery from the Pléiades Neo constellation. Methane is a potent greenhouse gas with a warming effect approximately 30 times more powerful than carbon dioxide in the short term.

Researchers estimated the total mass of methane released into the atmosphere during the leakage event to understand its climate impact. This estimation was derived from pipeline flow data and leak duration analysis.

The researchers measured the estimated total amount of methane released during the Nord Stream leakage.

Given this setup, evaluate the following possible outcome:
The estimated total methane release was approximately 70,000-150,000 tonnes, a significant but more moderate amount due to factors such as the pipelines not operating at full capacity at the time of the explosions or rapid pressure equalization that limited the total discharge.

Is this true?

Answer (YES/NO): NO